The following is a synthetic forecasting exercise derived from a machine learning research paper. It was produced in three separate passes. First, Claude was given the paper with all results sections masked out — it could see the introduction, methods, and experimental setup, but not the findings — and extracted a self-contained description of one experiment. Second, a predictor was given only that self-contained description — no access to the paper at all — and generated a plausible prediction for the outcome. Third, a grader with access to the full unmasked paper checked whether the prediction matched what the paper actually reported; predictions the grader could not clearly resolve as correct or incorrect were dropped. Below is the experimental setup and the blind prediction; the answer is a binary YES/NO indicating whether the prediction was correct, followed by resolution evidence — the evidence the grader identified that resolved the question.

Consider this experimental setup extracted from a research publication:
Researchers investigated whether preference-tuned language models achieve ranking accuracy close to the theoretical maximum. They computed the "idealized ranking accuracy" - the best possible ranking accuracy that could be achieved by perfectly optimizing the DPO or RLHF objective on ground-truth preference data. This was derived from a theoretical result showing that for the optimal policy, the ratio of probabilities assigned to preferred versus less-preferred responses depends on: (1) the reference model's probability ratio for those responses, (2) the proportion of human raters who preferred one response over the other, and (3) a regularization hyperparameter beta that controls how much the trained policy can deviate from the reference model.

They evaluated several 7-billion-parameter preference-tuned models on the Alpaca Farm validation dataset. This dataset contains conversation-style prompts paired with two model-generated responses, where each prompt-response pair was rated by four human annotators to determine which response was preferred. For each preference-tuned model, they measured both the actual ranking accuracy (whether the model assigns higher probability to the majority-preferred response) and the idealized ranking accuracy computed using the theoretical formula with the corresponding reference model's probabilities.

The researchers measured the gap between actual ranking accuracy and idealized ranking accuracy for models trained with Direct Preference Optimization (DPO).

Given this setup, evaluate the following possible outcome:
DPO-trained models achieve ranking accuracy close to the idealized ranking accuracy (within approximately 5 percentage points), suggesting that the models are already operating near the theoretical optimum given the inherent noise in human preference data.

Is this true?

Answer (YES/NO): NO